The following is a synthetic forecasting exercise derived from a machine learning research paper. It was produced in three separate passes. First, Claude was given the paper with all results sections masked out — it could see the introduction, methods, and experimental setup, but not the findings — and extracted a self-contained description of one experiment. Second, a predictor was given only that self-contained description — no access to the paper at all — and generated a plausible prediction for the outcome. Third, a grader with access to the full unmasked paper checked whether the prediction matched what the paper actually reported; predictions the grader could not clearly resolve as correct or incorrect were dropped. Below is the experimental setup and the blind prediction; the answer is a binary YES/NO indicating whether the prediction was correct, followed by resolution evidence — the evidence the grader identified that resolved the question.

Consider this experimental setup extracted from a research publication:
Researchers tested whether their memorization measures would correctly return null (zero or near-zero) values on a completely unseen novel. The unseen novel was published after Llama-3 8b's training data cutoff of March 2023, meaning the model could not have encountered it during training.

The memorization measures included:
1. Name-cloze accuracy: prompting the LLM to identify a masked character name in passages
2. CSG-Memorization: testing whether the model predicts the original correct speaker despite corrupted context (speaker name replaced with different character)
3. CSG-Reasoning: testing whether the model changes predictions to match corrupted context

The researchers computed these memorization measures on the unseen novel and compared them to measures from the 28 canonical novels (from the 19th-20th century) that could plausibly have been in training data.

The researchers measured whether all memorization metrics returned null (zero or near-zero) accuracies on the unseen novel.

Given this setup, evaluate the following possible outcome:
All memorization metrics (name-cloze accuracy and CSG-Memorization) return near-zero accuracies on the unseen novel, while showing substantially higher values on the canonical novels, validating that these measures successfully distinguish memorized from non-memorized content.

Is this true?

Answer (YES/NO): NO